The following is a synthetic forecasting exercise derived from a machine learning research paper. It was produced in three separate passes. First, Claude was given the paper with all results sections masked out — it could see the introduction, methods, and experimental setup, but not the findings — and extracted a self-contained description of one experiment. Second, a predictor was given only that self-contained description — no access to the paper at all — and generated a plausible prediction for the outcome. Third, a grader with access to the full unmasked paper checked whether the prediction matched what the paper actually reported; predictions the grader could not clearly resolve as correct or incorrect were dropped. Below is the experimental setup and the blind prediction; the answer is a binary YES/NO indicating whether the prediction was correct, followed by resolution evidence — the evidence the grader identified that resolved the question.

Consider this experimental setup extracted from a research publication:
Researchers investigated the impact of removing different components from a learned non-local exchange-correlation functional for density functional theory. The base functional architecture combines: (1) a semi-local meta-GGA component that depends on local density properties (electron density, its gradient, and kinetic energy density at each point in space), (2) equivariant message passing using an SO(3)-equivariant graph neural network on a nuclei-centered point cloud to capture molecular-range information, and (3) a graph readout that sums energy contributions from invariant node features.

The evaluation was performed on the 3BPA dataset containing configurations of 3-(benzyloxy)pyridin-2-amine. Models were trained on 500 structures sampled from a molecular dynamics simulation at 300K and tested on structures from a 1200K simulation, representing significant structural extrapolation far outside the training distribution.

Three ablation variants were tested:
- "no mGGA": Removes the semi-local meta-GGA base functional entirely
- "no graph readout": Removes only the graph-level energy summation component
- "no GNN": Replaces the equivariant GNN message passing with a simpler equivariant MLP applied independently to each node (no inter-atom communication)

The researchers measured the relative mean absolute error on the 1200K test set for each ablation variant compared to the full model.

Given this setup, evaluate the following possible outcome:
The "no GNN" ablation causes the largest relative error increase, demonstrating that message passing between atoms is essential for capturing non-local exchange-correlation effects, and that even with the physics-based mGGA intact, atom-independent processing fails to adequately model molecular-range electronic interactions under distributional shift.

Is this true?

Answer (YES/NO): NO